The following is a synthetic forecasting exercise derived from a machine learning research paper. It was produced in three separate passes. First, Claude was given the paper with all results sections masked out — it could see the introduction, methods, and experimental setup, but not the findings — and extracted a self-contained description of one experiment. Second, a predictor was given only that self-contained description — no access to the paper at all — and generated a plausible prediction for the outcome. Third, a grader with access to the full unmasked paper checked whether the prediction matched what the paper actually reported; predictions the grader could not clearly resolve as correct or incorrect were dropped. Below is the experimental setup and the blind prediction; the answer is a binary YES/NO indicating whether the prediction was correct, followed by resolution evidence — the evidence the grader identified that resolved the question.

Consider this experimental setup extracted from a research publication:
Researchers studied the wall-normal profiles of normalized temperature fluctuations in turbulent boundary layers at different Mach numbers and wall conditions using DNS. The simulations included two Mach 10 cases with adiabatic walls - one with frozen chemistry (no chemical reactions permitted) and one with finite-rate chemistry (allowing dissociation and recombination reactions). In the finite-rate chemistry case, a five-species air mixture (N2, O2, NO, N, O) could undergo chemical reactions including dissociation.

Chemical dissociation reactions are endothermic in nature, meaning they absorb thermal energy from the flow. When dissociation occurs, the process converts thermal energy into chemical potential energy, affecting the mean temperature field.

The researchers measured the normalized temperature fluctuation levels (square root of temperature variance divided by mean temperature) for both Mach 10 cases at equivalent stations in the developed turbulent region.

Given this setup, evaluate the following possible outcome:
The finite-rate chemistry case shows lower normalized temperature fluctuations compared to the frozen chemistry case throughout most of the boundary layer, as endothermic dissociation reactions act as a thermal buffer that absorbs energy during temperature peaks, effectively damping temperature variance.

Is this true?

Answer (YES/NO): NO